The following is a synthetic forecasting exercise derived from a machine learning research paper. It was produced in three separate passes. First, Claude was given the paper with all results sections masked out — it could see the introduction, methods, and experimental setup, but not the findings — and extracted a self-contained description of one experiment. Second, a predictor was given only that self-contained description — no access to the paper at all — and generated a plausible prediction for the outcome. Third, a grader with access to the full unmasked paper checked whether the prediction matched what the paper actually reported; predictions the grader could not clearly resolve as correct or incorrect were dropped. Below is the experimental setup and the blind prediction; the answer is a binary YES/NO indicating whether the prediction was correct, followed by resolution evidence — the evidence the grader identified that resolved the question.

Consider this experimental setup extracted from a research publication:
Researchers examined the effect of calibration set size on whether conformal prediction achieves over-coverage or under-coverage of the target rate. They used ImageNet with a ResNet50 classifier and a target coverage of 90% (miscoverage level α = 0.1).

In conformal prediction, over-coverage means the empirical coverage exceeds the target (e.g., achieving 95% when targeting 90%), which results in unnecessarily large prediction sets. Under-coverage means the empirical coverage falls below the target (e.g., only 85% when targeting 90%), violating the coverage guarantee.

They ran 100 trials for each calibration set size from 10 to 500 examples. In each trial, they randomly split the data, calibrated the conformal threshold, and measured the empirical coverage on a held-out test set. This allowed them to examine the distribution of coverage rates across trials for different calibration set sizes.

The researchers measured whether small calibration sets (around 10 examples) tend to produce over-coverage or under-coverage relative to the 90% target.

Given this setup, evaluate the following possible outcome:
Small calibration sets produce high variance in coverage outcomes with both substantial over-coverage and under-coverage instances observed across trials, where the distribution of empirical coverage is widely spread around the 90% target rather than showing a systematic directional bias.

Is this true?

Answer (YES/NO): NO